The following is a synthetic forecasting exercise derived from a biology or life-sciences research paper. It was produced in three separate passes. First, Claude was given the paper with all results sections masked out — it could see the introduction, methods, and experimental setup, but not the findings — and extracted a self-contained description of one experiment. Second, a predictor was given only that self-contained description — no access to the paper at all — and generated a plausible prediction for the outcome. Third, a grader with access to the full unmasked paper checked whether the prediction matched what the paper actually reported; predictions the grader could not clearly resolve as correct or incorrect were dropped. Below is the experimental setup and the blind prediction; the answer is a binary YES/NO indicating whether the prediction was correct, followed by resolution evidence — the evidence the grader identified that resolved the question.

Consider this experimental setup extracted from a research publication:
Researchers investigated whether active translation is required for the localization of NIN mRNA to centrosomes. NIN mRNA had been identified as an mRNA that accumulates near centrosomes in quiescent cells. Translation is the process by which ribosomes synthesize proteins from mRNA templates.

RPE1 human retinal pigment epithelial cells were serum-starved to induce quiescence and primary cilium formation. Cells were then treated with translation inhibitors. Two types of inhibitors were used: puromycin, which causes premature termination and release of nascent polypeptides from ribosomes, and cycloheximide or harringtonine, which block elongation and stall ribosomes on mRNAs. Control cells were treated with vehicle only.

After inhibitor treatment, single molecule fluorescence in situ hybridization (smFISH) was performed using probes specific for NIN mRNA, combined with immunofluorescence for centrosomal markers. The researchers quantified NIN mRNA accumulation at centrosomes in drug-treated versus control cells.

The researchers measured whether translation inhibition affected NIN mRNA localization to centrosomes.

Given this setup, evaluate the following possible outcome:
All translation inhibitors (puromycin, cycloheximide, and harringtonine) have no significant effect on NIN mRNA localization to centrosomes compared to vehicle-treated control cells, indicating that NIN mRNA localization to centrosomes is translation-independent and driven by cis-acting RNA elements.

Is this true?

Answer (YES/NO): NO